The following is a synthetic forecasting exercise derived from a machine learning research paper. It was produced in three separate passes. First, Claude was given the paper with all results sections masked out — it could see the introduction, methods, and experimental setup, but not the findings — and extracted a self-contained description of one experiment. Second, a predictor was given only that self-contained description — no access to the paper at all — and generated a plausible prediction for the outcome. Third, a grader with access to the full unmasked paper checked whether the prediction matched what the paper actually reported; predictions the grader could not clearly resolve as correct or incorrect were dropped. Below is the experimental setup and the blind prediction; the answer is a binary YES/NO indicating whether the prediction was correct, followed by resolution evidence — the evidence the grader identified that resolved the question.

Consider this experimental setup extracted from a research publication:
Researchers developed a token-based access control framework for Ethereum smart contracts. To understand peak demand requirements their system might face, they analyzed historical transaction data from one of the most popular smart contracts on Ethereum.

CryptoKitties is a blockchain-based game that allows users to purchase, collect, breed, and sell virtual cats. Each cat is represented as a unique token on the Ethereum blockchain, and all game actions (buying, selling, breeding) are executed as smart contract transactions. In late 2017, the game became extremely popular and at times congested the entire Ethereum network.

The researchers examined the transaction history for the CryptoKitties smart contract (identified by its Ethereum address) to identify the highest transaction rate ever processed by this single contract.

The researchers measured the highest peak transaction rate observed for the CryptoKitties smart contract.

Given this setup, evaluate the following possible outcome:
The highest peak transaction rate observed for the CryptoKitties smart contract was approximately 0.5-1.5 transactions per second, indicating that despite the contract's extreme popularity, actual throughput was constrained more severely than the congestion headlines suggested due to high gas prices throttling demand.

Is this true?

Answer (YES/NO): NO